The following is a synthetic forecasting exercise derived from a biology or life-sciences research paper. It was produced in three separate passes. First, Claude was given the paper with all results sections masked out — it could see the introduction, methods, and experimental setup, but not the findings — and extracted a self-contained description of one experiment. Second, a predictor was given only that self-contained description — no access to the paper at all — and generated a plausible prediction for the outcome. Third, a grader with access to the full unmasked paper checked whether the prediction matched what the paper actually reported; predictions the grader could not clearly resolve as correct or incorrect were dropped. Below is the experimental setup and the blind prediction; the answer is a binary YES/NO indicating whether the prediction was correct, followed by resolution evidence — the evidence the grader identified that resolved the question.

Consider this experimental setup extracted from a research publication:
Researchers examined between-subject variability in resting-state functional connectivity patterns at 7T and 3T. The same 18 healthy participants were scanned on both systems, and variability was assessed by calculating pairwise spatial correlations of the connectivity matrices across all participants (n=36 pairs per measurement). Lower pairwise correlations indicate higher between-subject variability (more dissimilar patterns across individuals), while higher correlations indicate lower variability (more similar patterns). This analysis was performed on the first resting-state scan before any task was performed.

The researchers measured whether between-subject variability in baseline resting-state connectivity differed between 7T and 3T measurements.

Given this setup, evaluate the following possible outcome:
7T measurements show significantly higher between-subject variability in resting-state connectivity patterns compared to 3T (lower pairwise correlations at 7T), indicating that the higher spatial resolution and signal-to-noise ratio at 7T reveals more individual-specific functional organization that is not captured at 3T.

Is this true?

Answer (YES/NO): YES